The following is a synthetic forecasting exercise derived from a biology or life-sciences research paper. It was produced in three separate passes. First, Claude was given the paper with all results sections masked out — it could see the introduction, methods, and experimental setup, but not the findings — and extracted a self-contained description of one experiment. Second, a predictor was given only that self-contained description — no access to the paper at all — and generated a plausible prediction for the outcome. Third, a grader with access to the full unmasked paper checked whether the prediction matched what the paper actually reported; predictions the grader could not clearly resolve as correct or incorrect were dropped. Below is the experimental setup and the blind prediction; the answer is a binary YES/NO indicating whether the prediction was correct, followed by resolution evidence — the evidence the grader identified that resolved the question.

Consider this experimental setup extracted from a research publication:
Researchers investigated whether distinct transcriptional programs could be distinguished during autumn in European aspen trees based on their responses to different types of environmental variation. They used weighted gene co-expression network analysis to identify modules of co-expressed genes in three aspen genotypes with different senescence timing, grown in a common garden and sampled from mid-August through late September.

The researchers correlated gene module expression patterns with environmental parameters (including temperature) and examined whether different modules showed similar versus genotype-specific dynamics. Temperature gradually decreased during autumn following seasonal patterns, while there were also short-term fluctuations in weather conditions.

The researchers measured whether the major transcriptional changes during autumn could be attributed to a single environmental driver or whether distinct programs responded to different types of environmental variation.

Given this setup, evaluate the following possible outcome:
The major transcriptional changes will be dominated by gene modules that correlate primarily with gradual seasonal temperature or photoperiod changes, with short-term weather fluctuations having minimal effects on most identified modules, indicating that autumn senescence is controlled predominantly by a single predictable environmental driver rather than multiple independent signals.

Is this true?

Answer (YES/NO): NO